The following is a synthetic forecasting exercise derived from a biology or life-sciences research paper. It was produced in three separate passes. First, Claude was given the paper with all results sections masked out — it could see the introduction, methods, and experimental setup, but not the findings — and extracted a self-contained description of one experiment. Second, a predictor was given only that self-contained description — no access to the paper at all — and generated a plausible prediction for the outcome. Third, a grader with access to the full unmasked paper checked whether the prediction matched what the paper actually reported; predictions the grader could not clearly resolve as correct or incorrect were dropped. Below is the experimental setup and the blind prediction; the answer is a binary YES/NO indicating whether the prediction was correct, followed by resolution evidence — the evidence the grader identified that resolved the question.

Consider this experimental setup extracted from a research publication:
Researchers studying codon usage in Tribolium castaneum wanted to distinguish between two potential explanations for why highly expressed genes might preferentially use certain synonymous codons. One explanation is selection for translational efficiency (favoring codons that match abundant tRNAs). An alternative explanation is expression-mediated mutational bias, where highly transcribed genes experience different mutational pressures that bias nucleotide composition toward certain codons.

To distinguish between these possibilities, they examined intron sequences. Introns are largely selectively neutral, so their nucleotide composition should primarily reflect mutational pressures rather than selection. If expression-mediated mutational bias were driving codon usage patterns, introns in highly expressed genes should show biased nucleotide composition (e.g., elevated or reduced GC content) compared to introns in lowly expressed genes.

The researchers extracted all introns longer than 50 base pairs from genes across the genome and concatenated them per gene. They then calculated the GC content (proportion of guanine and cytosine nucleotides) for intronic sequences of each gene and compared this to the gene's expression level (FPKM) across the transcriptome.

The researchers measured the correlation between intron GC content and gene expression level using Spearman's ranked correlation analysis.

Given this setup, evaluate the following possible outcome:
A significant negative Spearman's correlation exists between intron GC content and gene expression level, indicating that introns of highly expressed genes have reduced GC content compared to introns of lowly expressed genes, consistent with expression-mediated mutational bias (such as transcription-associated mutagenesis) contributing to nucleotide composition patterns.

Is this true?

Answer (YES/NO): NO